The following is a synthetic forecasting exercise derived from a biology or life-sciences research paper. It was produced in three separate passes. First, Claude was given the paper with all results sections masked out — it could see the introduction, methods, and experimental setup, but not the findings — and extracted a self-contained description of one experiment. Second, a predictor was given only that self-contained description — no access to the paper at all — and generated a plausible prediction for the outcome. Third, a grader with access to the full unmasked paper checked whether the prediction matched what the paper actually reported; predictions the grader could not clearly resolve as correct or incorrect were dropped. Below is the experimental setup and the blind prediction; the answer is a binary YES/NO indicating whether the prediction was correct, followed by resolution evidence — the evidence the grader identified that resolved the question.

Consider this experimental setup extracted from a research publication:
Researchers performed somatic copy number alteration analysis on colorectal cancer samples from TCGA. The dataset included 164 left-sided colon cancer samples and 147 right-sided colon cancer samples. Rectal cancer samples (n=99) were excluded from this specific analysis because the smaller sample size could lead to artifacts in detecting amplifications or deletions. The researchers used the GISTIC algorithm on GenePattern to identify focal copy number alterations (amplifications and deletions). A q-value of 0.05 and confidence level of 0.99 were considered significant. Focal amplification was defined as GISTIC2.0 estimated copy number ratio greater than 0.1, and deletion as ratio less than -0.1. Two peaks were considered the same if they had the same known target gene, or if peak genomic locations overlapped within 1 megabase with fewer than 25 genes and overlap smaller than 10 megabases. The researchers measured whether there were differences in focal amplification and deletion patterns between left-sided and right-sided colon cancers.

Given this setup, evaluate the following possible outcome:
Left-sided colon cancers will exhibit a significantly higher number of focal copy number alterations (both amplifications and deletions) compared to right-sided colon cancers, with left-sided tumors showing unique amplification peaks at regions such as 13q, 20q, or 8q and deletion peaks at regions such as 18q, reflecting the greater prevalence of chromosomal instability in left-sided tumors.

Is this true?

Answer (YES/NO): NO